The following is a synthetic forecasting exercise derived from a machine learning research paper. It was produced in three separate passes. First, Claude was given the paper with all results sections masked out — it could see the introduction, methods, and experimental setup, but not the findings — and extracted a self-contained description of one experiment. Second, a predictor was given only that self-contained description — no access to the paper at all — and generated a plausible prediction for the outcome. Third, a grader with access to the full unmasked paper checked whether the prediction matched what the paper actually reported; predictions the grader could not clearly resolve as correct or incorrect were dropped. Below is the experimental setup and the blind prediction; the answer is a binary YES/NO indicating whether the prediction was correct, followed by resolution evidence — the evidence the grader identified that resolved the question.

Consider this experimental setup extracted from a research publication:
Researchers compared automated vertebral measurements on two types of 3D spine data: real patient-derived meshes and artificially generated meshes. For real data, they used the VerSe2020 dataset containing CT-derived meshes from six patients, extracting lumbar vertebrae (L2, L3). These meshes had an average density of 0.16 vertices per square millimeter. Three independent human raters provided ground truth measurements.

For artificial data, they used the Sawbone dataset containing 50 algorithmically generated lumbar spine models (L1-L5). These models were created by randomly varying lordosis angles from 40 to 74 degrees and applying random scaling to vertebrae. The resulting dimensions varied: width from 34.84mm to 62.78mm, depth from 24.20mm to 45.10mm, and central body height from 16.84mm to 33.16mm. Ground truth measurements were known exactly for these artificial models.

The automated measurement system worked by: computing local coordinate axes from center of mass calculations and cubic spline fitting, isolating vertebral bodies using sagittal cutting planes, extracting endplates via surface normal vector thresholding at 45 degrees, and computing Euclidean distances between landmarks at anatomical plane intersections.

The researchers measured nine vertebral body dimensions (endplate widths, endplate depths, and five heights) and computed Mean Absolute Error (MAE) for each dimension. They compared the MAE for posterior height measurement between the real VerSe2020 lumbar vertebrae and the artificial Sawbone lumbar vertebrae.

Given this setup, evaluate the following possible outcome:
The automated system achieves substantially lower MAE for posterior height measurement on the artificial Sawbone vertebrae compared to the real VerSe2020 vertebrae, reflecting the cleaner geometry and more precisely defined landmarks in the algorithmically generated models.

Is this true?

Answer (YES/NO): YES